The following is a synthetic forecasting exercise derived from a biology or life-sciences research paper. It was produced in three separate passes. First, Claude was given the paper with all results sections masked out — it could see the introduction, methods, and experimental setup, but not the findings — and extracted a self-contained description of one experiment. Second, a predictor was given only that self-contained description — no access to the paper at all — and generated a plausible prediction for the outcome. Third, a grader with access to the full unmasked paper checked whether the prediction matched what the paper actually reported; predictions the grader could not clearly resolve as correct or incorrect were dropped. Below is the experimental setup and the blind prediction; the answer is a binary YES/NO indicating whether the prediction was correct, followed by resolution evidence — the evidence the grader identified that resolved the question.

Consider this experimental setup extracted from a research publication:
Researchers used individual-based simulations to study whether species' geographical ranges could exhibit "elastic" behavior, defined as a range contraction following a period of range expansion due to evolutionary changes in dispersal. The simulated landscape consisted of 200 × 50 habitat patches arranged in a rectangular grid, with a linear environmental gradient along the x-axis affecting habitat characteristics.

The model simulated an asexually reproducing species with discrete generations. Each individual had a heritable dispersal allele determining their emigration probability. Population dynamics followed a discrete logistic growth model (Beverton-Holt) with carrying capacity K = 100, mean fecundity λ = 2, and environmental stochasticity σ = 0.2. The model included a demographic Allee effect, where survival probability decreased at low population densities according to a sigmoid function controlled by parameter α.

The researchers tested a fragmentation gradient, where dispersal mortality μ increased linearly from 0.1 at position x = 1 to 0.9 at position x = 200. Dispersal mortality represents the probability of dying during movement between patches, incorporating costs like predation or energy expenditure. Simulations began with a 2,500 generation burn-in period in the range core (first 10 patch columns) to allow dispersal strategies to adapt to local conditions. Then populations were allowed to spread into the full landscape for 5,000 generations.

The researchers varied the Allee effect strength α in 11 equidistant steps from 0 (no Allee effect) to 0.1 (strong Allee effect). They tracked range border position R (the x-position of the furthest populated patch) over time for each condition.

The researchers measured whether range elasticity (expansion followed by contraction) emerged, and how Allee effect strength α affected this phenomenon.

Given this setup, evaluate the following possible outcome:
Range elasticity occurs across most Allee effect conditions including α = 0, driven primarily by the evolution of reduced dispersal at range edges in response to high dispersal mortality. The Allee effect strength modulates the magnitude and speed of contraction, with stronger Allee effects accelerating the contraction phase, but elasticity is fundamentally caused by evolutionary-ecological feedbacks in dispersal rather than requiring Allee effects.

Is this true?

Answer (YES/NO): NO